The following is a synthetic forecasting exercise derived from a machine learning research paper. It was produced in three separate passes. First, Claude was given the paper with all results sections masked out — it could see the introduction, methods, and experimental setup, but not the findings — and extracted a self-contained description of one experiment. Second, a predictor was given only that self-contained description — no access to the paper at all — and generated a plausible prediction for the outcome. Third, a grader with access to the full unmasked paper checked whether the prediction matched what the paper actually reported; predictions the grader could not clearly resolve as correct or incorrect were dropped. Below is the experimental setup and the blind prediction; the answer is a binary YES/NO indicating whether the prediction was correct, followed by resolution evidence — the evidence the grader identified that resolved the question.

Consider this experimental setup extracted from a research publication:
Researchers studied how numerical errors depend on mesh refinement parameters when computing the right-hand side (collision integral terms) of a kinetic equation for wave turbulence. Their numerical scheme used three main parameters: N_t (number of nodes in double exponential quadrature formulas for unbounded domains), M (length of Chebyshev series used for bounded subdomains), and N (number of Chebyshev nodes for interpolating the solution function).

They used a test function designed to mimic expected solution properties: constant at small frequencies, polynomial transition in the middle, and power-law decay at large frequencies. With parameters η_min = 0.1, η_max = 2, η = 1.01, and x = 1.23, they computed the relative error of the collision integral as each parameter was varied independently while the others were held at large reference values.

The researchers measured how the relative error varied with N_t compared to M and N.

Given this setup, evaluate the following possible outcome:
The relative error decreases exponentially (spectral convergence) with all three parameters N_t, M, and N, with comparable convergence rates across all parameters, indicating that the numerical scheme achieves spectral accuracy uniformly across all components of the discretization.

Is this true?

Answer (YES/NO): NO